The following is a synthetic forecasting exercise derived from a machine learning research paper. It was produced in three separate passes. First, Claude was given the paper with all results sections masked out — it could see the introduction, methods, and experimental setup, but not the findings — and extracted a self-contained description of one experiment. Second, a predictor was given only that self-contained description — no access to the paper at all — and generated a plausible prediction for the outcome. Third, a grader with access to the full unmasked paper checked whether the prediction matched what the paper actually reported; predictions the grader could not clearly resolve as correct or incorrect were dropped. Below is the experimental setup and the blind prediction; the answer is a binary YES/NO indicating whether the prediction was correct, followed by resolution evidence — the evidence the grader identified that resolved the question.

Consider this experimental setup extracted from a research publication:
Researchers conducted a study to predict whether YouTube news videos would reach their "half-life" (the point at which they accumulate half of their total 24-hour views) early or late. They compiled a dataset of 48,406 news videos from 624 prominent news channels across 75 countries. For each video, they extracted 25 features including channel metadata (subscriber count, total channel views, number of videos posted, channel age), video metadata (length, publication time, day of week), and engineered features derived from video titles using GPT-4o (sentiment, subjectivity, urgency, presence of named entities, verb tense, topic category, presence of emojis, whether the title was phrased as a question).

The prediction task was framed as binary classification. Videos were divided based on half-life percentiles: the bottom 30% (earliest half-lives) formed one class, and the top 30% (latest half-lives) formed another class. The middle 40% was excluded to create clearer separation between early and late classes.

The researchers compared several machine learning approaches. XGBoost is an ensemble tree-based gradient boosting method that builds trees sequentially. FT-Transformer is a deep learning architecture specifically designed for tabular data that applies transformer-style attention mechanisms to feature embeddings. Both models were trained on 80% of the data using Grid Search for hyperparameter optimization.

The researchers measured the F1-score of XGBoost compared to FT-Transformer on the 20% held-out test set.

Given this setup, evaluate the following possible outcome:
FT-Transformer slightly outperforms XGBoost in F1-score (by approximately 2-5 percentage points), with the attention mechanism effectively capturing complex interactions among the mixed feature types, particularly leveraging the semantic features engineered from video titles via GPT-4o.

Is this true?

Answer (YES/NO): NO